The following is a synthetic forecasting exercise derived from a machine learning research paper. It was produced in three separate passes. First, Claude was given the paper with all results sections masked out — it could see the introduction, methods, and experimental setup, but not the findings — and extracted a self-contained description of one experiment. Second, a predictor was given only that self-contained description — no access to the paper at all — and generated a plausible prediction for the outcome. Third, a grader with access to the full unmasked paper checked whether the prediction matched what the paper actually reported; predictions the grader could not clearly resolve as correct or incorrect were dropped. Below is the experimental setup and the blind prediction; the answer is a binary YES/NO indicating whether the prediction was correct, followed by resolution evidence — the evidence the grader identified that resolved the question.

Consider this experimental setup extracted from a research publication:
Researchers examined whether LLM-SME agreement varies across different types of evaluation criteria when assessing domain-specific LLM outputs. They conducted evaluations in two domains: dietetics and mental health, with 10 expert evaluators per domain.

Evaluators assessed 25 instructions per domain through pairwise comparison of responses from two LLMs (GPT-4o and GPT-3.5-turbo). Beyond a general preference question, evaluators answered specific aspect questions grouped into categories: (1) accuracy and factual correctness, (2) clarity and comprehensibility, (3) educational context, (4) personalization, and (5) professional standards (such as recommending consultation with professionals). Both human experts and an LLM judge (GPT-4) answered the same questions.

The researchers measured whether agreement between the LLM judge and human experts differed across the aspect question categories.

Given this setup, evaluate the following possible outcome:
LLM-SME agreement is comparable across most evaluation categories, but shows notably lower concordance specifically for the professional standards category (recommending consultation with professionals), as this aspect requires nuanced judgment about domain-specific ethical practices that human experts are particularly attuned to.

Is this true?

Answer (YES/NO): NO